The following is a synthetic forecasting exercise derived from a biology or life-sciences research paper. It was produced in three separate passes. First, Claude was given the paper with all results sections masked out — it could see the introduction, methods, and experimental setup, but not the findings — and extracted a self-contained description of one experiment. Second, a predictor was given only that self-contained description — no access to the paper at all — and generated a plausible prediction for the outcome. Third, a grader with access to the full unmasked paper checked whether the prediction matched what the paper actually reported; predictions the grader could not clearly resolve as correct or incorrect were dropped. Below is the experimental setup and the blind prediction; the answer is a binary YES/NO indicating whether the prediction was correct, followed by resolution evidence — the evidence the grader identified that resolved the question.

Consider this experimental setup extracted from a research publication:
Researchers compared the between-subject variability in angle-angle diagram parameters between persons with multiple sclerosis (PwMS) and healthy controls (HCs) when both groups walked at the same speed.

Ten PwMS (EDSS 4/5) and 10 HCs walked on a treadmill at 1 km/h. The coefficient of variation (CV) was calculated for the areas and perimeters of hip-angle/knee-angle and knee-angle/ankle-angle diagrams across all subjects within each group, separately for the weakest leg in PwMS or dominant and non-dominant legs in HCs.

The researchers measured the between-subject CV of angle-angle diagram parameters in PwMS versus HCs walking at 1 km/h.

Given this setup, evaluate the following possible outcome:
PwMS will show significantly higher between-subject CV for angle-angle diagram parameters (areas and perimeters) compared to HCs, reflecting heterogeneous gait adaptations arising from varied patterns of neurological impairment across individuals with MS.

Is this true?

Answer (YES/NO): NO